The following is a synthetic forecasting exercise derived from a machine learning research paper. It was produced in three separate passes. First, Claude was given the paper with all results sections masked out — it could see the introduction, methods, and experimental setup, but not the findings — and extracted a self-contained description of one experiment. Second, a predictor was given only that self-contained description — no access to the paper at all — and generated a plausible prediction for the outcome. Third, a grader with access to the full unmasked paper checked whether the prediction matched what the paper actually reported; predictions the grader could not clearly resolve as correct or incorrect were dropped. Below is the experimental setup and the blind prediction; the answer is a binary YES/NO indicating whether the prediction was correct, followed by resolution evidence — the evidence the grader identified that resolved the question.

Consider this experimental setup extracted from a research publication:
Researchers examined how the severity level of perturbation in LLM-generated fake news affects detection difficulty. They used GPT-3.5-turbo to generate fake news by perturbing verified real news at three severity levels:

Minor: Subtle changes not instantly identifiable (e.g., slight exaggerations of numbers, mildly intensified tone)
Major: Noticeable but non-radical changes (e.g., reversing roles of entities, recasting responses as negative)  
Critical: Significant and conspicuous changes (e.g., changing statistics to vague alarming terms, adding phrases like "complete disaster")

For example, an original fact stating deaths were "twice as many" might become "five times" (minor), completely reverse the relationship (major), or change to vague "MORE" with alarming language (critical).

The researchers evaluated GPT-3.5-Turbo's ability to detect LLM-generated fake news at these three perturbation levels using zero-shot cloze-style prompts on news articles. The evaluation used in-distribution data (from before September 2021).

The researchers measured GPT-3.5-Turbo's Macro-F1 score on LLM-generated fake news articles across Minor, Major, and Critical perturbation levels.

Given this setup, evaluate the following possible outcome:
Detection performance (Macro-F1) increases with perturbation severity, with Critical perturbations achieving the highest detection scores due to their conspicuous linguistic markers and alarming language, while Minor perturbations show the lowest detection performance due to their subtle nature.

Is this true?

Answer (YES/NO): YES